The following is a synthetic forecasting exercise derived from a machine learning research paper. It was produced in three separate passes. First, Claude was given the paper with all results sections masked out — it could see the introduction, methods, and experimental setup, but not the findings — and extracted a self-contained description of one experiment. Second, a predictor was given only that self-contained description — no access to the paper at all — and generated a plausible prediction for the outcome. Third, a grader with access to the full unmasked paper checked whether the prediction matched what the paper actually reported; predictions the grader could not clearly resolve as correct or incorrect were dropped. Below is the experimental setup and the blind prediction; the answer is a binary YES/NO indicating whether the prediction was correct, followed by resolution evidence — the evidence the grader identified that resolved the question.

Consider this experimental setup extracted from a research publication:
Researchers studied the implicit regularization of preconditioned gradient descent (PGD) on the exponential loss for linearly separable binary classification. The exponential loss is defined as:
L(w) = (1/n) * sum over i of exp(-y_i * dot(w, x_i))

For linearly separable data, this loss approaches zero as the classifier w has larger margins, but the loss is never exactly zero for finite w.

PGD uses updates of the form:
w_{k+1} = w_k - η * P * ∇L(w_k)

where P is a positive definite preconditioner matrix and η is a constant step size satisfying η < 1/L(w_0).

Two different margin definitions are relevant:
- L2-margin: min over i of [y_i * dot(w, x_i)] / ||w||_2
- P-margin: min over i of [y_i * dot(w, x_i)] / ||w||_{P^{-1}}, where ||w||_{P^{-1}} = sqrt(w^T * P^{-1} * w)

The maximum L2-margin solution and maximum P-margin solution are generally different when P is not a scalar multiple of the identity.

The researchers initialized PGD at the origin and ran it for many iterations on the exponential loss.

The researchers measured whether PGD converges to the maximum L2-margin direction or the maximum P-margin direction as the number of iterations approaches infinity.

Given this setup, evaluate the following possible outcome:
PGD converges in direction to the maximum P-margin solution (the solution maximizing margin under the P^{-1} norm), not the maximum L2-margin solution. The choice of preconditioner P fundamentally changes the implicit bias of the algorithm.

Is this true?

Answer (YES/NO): YES